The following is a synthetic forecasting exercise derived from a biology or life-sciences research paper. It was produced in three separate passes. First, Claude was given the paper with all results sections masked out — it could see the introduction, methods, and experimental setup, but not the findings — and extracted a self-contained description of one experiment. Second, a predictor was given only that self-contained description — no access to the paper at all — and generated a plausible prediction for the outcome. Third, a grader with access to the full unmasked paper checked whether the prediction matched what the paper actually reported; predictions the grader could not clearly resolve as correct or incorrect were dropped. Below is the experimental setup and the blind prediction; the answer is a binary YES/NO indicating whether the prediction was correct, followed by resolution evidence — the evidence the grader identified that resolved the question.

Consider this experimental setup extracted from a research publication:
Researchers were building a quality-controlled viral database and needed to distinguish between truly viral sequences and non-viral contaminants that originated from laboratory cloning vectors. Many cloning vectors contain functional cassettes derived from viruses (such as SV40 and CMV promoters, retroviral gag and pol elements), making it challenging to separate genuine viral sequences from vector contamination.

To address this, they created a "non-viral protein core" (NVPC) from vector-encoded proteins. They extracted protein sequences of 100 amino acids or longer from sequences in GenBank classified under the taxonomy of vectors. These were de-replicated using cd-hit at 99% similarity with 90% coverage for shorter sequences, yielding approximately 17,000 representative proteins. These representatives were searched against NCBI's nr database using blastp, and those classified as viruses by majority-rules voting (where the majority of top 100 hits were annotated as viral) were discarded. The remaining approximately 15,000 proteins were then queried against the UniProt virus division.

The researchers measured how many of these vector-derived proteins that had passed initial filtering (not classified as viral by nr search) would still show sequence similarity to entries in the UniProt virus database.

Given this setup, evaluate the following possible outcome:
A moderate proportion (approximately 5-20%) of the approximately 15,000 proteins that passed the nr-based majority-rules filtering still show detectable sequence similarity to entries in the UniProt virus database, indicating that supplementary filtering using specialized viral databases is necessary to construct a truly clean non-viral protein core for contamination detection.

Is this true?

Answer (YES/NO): YES